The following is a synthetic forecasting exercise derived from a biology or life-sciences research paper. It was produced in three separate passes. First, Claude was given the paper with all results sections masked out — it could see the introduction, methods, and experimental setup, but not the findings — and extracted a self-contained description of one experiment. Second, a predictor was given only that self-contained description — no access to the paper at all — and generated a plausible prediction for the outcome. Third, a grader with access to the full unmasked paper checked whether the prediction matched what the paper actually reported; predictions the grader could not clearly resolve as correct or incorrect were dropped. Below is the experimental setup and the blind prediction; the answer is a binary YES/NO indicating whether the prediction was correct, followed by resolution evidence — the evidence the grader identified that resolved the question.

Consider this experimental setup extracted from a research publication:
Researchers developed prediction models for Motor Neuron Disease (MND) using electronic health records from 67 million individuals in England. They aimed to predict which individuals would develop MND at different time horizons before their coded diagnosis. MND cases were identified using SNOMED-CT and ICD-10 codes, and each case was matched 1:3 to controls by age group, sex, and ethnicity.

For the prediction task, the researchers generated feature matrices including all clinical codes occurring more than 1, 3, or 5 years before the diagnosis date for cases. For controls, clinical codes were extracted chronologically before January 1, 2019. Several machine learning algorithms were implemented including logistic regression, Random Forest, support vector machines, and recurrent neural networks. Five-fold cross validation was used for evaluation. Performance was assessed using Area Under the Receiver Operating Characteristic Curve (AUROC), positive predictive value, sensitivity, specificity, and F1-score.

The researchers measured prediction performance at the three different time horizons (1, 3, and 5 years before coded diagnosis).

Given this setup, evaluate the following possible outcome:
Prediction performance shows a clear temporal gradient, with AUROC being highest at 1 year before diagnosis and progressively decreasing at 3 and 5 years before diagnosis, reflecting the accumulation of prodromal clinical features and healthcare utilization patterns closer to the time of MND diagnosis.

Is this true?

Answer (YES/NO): NO